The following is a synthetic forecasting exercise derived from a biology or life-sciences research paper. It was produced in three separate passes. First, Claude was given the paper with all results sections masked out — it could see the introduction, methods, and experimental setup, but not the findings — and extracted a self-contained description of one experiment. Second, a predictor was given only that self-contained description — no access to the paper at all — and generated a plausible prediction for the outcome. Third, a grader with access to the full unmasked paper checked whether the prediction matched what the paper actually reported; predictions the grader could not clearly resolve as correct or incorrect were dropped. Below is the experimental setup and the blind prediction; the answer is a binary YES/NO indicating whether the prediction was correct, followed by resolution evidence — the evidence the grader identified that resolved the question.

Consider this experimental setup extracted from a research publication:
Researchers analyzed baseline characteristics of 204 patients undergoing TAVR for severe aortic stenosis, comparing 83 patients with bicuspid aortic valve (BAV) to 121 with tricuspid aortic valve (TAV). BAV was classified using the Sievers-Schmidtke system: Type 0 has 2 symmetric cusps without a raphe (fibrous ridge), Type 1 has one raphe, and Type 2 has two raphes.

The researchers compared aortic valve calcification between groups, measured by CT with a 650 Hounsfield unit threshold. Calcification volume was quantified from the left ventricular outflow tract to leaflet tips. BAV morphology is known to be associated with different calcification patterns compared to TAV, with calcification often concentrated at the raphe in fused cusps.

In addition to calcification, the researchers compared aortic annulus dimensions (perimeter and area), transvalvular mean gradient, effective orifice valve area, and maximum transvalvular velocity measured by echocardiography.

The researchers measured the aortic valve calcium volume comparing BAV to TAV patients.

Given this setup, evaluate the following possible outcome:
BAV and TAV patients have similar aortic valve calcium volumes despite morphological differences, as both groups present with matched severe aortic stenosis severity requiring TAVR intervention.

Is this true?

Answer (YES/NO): NO